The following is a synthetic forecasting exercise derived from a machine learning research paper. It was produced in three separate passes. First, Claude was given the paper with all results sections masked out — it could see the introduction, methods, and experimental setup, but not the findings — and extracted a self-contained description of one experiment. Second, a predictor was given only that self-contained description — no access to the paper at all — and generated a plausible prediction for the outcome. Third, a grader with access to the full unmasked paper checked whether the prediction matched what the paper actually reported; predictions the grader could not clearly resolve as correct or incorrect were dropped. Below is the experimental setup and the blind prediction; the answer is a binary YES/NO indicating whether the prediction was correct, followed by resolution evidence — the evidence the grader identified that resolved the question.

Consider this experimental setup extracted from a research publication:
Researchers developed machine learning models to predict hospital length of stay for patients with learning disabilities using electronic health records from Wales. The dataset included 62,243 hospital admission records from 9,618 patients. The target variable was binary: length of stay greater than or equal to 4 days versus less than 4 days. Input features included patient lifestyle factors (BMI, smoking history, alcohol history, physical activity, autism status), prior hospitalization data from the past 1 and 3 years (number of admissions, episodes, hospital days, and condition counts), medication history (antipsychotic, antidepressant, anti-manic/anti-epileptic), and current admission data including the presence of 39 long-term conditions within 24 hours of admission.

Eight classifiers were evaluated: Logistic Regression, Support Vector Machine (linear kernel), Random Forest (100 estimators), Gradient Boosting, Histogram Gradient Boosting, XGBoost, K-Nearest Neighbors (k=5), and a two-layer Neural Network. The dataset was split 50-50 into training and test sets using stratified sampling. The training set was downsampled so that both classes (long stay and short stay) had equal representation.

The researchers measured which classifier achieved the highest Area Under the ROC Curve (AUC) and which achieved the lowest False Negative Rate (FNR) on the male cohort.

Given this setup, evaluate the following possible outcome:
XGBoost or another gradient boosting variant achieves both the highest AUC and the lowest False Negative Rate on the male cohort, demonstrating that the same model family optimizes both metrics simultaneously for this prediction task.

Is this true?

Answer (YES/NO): NO